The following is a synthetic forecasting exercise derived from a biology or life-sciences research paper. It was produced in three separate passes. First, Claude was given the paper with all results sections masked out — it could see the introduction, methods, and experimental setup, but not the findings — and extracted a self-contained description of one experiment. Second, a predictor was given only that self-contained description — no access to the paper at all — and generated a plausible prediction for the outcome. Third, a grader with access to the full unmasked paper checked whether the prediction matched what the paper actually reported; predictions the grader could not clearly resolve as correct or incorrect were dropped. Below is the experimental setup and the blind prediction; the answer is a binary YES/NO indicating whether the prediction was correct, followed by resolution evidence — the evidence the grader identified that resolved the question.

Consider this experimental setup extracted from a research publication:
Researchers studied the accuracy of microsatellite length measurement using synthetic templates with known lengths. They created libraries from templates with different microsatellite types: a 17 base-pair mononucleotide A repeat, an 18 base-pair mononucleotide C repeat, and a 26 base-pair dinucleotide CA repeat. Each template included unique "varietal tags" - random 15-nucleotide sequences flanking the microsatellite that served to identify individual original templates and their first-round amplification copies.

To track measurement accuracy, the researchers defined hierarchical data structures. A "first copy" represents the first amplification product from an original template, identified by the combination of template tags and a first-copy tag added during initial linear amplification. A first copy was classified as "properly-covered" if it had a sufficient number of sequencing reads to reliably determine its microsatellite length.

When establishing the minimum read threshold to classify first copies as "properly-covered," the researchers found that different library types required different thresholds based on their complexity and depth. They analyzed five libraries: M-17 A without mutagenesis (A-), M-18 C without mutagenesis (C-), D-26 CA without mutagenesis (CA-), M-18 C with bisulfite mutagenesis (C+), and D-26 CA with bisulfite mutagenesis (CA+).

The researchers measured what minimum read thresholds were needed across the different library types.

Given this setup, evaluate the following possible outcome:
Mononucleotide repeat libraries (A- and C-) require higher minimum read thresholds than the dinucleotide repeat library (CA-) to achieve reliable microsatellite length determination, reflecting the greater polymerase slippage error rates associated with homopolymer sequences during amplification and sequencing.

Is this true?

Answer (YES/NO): NO